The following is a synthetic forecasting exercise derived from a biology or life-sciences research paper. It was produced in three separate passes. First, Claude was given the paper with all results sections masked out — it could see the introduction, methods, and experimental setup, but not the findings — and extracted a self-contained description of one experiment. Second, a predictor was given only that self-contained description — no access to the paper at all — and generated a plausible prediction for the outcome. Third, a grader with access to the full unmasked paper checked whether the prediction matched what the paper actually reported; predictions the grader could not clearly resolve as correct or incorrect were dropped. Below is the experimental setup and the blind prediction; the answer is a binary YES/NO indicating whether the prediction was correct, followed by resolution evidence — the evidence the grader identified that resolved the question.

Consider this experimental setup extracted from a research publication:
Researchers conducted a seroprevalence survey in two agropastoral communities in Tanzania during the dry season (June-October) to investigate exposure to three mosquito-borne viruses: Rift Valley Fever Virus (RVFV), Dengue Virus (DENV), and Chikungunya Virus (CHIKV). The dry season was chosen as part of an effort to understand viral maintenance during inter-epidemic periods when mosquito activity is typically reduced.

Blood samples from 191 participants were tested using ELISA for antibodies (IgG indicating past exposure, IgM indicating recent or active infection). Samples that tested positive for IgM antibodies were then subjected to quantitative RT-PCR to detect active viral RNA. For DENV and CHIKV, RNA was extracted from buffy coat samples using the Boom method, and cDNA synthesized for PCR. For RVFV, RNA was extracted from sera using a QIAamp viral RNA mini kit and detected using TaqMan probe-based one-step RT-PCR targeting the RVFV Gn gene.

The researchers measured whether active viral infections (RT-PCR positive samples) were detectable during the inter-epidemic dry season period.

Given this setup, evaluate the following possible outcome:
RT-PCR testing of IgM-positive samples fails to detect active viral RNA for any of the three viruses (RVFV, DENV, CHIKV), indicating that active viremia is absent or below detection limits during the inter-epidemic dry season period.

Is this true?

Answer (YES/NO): YES